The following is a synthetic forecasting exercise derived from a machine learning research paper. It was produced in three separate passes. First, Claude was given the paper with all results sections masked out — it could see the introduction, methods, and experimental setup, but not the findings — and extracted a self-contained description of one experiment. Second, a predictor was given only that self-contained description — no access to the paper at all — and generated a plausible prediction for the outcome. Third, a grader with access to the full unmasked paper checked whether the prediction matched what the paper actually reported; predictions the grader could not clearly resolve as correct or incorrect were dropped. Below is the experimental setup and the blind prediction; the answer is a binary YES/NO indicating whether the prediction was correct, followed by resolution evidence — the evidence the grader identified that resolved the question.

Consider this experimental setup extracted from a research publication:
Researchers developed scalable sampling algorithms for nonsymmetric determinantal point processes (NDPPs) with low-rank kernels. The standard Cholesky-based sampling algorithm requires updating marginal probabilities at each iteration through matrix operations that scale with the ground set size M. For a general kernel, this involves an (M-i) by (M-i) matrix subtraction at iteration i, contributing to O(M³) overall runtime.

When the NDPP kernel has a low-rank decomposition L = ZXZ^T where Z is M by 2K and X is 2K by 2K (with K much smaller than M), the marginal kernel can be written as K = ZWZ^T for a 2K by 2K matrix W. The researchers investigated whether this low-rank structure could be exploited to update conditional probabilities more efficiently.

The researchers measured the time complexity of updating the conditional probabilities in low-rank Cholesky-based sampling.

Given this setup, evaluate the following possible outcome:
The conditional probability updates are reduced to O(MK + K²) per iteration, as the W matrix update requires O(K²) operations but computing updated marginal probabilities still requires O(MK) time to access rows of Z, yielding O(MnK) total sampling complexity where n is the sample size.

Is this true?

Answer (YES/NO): NO